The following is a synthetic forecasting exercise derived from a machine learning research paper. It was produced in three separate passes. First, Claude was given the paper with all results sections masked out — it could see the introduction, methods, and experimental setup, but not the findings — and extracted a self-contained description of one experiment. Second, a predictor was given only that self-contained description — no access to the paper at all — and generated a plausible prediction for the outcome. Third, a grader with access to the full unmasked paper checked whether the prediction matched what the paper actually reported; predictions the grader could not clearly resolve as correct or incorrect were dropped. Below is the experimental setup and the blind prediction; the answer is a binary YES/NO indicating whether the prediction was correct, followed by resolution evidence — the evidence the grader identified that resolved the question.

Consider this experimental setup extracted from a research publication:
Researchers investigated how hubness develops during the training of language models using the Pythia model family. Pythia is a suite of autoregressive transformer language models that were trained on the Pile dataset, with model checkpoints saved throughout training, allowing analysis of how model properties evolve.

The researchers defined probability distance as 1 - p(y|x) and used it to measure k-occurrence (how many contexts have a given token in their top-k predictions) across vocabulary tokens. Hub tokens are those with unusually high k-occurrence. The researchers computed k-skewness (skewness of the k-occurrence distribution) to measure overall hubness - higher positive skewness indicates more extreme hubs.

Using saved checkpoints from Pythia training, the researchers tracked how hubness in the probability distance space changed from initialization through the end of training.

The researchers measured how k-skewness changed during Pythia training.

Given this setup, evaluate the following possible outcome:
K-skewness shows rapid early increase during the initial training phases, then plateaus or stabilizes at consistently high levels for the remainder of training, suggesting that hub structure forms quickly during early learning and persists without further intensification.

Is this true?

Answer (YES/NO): NO